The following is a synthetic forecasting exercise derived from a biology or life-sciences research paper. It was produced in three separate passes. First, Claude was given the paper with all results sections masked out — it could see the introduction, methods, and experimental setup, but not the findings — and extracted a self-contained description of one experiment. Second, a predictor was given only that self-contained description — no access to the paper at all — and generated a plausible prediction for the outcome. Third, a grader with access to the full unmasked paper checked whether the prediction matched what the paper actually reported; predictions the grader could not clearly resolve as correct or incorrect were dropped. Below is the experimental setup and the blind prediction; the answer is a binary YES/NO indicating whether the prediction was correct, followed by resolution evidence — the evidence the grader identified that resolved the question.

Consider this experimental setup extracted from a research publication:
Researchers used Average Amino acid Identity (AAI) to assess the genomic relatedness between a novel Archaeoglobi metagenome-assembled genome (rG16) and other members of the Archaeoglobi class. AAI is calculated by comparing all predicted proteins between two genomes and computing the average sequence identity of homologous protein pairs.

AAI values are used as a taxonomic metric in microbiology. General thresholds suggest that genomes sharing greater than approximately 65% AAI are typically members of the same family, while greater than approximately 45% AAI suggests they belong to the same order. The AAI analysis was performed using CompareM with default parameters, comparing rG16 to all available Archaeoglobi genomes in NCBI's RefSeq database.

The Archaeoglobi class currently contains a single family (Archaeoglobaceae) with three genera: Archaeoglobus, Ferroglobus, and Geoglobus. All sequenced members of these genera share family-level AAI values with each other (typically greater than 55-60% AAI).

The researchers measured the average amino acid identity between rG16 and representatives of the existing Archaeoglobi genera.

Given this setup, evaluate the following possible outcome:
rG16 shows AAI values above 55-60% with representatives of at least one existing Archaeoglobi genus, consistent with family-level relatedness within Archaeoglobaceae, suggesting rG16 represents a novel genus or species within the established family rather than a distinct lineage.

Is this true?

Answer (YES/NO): NO